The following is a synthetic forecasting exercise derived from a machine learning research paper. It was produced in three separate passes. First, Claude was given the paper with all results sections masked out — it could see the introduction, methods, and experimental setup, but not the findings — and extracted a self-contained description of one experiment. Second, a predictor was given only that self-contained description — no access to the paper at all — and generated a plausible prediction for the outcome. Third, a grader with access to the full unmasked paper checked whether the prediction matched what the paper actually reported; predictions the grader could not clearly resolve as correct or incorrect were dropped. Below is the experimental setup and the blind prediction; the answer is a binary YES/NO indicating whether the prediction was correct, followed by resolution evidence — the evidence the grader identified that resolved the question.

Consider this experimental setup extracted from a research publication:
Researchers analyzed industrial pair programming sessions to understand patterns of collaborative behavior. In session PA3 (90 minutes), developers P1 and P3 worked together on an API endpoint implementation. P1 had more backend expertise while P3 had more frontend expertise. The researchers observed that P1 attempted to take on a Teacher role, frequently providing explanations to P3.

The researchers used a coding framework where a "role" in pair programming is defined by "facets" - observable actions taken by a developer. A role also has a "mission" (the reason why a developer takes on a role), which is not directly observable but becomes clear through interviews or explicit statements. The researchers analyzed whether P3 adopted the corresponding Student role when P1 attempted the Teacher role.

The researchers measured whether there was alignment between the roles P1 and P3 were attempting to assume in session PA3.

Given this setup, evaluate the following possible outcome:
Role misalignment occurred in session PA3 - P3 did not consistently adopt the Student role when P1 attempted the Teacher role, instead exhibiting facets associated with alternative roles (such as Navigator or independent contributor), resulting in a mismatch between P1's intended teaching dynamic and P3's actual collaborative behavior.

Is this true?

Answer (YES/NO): NO